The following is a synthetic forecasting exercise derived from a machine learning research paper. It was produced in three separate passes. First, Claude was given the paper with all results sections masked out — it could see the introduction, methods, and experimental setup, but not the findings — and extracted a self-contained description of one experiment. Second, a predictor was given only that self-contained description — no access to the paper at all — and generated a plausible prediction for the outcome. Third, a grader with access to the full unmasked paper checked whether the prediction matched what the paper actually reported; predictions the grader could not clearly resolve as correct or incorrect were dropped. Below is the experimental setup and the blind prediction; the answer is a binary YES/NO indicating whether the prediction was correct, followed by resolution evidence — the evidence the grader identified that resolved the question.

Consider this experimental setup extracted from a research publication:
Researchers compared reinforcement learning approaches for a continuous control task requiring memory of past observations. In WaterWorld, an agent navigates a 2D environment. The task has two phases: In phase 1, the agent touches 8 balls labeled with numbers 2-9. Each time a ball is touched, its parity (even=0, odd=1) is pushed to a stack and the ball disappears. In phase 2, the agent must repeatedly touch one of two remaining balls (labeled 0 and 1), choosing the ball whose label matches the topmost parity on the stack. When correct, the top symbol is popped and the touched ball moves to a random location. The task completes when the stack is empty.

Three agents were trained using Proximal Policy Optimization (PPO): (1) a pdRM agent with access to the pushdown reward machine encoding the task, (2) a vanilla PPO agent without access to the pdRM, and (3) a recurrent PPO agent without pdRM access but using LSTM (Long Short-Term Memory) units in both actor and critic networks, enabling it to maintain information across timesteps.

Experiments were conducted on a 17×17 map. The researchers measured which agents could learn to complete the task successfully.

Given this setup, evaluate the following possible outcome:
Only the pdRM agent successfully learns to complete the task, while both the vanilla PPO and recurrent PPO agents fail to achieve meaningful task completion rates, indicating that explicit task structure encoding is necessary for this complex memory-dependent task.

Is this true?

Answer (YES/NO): NO